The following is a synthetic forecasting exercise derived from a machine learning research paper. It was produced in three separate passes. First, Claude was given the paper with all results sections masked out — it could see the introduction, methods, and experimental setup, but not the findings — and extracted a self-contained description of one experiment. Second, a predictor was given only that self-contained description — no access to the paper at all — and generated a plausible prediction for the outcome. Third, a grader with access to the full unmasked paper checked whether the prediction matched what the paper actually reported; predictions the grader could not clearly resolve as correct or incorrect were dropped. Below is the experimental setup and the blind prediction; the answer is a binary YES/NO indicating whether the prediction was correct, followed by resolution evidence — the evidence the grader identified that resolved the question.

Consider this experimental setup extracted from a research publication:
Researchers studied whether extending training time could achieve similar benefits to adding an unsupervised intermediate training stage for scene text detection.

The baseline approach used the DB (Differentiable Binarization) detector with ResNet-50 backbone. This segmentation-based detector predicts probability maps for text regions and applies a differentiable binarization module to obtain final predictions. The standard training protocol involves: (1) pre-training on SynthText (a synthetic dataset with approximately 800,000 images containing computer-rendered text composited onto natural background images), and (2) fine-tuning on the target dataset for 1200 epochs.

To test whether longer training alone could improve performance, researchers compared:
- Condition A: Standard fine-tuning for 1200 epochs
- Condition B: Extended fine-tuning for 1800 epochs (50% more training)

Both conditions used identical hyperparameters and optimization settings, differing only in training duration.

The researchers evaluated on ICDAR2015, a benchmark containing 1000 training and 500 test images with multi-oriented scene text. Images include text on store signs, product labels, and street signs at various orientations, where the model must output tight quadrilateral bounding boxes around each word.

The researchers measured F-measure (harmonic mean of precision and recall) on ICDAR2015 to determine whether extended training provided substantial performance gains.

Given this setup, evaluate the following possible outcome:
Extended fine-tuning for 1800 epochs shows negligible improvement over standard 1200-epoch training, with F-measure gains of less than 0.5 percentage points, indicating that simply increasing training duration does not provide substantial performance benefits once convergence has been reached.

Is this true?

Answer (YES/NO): YES